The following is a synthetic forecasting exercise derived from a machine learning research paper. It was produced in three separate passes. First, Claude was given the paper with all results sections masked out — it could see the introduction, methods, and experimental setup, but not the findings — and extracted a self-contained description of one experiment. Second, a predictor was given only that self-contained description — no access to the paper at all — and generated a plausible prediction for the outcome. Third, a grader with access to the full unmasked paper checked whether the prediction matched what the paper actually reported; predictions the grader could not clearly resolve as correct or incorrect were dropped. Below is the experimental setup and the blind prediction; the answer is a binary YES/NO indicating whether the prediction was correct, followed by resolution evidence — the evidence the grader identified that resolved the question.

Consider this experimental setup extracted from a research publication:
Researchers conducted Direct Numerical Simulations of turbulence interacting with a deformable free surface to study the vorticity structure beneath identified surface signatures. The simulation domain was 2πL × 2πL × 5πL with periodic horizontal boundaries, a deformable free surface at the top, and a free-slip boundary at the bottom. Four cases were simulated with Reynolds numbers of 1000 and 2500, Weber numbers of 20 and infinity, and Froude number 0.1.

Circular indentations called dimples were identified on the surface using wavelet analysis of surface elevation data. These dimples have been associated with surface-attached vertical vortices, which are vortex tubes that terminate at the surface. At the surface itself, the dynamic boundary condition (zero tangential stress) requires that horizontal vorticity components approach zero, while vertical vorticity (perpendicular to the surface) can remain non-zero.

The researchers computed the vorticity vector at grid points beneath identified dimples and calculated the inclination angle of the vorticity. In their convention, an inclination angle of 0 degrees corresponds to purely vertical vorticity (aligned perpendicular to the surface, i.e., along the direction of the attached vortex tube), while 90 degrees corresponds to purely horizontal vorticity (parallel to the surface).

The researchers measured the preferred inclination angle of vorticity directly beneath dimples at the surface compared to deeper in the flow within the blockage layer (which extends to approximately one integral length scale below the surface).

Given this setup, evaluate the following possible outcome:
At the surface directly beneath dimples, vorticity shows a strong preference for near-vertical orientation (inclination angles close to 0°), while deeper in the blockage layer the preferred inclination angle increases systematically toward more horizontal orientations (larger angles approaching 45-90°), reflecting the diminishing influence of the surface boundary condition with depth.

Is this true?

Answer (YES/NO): NO